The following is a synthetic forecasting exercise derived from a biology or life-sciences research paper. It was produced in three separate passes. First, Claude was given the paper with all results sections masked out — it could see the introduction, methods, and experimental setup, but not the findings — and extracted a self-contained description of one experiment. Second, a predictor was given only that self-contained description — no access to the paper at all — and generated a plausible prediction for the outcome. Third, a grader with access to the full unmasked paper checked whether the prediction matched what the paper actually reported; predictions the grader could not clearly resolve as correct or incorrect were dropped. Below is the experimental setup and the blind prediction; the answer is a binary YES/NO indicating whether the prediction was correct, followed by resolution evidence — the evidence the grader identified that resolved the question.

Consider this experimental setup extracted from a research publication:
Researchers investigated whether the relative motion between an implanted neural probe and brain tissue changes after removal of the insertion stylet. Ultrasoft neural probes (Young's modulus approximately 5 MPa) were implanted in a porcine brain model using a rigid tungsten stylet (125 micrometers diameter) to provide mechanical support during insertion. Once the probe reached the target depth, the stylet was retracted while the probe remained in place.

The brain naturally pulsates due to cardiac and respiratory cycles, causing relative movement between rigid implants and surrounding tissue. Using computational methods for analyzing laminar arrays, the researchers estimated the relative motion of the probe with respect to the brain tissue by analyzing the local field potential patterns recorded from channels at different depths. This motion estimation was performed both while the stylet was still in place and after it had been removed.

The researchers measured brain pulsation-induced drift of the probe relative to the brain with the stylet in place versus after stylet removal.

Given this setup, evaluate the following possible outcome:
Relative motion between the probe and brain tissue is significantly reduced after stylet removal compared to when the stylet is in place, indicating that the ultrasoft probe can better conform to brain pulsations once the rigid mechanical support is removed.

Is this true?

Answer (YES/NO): YES